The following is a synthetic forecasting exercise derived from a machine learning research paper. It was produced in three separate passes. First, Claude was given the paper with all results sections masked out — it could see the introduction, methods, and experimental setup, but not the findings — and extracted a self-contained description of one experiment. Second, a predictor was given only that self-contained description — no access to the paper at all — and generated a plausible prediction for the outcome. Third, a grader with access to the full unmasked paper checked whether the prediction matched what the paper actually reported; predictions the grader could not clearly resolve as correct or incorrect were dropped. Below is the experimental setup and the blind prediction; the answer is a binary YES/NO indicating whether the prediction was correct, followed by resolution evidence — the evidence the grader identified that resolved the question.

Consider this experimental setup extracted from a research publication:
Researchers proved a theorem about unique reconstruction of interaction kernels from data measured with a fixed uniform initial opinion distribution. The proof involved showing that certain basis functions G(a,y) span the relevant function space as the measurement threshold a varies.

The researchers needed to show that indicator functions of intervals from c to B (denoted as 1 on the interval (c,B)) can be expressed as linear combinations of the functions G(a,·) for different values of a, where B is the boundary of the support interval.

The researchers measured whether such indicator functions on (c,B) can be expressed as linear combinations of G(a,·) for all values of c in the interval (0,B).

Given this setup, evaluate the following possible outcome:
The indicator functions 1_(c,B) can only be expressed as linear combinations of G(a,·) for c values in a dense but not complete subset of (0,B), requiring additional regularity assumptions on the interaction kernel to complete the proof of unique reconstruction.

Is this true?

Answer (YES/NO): NO